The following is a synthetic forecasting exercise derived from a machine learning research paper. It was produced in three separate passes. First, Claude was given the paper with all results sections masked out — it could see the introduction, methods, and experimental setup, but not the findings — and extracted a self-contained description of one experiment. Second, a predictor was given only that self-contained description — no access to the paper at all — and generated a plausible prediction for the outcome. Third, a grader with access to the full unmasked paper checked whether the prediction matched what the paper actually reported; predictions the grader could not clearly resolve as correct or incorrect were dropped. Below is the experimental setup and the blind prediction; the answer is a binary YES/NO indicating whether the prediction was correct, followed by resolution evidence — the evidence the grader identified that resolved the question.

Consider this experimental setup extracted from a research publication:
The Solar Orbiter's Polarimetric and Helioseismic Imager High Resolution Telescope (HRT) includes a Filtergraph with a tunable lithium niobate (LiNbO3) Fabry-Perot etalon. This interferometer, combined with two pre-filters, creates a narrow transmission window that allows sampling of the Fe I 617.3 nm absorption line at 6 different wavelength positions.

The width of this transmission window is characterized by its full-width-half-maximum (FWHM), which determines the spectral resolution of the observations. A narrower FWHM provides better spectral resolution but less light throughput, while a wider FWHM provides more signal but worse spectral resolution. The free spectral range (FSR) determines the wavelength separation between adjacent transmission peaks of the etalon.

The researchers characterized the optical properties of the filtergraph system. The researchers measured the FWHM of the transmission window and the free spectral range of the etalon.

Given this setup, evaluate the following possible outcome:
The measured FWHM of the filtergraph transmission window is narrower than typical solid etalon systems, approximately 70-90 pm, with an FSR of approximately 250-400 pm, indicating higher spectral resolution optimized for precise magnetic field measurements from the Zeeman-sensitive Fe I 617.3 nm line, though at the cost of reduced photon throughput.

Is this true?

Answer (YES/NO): NO